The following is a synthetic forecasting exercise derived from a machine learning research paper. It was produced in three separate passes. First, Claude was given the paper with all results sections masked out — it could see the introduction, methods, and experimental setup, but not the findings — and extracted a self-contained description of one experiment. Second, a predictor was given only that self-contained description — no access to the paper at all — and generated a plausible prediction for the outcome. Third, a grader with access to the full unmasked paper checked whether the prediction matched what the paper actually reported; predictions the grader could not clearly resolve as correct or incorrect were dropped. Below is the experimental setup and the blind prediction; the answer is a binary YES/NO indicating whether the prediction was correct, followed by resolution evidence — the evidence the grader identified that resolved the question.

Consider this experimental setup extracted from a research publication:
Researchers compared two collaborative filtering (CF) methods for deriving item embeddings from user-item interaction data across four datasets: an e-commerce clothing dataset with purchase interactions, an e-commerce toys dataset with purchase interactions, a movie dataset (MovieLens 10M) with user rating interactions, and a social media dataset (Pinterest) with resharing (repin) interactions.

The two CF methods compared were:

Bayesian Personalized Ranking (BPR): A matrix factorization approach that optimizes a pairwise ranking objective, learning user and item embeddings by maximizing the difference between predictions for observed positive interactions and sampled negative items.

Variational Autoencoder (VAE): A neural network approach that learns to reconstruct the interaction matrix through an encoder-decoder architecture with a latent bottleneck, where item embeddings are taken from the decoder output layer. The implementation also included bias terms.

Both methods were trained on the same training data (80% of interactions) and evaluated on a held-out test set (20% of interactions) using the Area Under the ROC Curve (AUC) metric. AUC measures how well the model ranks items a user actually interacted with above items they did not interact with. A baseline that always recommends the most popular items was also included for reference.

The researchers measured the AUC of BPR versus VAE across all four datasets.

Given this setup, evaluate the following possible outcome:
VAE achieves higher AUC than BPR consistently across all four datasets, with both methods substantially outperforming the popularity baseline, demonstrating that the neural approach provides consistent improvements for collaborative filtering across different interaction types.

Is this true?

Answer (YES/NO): YES